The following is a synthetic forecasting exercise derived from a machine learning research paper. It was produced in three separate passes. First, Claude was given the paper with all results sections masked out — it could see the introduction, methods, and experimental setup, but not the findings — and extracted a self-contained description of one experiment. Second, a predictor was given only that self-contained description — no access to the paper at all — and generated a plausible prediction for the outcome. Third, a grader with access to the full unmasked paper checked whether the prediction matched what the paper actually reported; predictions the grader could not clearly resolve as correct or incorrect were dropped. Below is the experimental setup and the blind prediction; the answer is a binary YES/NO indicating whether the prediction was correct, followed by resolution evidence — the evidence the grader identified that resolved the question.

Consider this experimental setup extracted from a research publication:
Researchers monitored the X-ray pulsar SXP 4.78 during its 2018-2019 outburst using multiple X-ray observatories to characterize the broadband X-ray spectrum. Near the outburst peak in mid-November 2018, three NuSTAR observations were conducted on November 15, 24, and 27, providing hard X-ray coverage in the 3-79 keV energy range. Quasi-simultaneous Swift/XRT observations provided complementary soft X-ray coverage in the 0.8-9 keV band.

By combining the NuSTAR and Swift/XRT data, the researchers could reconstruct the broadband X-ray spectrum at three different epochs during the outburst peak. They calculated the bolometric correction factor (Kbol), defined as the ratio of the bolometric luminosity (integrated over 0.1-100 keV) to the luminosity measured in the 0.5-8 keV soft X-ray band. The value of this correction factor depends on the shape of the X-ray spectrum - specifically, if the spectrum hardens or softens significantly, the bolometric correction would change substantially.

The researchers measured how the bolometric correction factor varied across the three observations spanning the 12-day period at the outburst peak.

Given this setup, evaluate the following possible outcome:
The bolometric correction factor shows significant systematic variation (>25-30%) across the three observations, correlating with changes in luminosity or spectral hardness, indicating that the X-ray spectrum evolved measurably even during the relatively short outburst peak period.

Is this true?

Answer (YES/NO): NO